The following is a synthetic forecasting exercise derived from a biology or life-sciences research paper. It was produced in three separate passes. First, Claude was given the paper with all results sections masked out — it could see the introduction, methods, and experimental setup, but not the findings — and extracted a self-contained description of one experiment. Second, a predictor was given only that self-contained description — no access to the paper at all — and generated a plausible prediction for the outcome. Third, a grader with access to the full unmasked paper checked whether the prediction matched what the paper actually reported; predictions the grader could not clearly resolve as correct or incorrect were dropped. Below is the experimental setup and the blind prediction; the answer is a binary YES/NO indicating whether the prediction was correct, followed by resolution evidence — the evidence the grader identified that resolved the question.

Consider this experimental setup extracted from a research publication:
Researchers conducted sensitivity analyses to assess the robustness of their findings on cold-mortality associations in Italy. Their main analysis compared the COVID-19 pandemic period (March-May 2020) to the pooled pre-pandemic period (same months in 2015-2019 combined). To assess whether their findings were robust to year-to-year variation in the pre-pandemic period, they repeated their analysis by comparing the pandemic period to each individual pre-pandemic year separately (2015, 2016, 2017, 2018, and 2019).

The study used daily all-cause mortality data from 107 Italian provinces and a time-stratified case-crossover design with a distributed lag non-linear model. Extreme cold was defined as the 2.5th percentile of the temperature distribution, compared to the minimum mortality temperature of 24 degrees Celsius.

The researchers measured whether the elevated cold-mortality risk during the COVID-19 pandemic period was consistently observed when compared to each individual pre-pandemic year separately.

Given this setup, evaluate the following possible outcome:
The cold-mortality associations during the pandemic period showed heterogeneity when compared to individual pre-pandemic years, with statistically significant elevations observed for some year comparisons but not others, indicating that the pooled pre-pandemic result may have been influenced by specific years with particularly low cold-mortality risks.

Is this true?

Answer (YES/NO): NO